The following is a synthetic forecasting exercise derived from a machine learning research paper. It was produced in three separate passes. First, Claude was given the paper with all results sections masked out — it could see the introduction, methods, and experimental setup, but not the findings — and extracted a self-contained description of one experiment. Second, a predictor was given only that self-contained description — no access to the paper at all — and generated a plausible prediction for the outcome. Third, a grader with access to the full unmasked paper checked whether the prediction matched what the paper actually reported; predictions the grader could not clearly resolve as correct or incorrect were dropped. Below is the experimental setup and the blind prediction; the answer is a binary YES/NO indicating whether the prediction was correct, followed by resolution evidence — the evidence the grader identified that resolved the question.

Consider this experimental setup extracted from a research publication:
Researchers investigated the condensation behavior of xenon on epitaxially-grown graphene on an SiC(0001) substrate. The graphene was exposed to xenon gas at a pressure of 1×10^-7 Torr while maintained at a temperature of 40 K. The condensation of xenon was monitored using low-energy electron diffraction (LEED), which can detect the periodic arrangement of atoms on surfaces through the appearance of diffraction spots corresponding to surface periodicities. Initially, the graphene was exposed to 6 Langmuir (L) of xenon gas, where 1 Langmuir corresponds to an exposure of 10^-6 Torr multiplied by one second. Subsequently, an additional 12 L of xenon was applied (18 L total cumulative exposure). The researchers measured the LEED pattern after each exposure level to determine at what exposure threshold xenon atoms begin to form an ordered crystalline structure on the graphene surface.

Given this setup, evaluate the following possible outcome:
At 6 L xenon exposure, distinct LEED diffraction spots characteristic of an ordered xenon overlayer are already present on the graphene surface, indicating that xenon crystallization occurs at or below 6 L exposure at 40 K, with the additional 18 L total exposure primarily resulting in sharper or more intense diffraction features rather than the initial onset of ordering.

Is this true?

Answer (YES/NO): NO